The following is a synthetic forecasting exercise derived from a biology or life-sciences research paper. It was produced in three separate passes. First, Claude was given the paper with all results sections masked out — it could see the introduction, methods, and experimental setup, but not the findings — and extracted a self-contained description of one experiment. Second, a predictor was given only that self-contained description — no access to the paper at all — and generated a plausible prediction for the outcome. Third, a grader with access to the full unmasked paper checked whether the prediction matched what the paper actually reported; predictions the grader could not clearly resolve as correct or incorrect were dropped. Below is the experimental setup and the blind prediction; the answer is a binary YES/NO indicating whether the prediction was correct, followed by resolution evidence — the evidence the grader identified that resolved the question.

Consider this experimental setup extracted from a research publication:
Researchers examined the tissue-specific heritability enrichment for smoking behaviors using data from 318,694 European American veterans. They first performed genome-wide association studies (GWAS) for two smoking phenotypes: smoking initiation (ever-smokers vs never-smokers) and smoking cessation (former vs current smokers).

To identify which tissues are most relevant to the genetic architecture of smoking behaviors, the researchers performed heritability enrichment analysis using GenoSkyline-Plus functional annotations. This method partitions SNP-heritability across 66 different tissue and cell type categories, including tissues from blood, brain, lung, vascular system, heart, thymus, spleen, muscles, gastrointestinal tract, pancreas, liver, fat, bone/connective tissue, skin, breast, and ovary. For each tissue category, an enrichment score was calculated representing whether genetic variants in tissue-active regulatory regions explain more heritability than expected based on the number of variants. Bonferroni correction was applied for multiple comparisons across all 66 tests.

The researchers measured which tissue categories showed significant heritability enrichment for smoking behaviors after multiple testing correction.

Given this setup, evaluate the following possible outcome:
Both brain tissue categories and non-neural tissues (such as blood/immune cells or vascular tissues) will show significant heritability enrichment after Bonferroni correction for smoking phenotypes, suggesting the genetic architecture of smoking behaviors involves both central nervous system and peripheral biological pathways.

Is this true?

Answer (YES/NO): YES